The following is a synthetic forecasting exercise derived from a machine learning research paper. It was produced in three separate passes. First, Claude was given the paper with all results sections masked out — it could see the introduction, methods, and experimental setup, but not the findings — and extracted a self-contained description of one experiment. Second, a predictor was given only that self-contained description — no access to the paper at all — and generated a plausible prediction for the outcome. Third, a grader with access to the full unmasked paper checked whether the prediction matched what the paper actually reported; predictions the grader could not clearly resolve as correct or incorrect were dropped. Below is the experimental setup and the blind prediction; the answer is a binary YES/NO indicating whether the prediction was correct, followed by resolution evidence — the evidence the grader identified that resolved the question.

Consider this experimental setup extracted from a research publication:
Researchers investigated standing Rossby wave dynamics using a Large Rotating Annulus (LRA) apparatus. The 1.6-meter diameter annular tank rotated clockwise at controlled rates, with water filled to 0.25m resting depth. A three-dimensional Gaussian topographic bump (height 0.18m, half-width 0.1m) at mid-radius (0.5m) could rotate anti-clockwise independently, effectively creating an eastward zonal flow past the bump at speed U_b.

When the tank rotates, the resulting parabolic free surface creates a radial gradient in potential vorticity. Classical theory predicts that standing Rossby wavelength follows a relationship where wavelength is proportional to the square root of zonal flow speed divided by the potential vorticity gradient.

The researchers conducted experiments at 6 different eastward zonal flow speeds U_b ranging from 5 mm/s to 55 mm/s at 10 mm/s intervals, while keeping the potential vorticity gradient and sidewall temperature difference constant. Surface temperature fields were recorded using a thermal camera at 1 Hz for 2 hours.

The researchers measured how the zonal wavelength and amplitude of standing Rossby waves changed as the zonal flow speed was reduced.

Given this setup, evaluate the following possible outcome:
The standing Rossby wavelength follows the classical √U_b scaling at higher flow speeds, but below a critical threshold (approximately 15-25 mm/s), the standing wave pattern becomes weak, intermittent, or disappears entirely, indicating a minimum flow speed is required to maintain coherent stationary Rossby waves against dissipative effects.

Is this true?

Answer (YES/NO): NO